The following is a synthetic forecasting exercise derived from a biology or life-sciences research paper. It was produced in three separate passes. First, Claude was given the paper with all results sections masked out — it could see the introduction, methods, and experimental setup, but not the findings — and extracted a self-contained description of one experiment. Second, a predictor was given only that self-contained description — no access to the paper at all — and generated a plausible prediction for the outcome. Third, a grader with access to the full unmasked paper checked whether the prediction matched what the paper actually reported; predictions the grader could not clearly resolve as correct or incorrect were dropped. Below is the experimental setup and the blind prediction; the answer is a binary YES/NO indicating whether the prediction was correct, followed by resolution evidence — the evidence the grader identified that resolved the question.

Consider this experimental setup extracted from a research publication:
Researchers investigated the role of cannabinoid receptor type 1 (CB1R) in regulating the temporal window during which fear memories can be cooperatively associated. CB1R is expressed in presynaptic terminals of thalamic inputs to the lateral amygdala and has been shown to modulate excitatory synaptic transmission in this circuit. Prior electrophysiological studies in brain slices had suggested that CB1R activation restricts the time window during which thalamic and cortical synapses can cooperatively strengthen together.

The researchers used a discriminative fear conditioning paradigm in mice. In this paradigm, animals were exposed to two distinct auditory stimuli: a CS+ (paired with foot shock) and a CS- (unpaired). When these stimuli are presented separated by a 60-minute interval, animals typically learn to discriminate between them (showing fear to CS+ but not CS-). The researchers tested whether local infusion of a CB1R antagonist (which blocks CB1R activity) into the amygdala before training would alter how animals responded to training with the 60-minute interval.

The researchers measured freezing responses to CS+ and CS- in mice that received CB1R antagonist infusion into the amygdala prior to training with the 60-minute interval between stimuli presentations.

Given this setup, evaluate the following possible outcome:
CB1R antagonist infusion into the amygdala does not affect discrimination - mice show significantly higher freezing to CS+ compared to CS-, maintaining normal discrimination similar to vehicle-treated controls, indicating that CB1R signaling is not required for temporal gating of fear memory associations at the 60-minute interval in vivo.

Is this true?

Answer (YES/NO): NO